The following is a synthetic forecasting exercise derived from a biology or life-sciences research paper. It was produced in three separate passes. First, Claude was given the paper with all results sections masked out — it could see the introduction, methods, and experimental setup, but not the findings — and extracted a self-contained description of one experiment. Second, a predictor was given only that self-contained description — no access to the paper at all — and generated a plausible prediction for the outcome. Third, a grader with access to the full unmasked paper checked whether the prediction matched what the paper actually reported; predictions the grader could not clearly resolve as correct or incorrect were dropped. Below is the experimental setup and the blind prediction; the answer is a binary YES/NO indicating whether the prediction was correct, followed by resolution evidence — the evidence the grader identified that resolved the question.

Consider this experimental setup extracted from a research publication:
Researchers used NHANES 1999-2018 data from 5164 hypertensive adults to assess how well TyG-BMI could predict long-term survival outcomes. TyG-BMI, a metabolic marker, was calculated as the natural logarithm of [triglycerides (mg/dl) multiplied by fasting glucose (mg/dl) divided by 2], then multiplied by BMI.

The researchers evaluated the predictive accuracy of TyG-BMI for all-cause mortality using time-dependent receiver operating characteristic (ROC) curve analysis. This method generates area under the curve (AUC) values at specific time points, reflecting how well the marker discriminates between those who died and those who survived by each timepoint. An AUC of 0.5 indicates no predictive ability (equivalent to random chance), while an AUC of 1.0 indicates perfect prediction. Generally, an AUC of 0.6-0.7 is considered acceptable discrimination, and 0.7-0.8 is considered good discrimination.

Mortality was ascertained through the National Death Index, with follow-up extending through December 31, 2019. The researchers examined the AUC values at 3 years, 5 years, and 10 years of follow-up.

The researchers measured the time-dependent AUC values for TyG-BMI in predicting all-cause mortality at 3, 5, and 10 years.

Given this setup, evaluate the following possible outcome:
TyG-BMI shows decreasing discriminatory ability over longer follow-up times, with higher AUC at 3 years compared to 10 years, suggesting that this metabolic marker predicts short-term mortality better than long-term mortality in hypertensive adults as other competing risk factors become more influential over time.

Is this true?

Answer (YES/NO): NO